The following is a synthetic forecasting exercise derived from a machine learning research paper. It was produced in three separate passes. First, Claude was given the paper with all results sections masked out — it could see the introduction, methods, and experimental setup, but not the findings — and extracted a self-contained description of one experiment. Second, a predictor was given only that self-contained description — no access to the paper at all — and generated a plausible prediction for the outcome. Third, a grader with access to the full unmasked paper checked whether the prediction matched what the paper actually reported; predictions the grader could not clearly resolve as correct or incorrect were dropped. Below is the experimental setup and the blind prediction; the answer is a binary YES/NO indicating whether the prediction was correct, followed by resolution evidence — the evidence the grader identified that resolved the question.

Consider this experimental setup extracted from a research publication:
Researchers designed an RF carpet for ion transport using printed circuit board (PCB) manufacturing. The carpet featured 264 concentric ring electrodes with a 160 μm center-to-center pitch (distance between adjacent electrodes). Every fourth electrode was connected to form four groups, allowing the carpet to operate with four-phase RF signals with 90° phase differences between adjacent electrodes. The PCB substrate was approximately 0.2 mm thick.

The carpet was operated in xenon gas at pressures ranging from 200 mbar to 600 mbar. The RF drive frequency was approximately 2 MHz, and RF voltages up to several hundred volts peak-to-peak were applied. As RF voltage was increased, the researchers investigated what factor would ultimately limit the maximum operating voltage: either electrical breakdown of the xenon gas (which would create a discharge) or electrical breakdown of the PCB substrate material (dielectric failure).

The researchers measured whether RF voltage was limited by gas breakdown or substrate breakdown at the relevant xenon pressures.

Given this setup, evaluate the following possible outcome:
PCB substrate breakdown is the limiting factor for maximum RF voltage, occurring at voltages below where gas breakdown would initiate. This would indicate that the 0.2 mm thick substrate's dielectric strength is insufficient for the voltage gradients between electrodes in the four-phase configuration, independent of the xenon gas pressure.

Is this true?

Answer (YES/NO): YES